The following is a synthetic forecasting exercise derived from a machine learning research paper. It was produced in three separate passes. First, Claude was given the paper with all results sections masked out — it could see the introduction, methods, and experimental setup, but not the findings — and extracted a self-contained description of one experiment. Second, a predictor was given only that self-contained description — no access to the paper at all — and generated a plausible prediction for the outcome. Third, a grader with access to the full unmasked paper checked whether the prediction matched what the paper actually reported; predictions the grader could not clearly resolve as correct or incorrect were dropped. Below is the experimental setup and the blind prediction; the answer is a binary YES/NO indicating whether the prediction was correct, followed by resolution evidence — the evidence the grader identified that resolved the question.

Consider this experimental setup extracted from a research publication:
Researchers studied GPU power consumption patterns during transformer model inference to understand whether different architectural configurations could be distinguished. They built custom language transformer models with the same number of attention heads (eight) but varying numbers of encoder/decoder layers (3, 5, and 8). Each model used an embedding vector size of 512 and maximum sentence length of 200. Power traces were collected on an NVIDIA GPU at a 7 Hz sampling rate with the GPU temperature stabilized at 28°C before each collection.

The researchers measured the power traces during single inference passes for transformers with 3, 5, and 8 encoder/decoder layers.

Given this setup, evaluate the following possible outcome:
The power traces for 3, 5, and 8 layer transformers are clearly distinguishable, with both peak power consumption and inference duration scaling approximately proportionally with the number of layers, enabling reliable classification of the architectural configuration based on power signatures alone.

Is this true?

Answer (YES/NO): NO